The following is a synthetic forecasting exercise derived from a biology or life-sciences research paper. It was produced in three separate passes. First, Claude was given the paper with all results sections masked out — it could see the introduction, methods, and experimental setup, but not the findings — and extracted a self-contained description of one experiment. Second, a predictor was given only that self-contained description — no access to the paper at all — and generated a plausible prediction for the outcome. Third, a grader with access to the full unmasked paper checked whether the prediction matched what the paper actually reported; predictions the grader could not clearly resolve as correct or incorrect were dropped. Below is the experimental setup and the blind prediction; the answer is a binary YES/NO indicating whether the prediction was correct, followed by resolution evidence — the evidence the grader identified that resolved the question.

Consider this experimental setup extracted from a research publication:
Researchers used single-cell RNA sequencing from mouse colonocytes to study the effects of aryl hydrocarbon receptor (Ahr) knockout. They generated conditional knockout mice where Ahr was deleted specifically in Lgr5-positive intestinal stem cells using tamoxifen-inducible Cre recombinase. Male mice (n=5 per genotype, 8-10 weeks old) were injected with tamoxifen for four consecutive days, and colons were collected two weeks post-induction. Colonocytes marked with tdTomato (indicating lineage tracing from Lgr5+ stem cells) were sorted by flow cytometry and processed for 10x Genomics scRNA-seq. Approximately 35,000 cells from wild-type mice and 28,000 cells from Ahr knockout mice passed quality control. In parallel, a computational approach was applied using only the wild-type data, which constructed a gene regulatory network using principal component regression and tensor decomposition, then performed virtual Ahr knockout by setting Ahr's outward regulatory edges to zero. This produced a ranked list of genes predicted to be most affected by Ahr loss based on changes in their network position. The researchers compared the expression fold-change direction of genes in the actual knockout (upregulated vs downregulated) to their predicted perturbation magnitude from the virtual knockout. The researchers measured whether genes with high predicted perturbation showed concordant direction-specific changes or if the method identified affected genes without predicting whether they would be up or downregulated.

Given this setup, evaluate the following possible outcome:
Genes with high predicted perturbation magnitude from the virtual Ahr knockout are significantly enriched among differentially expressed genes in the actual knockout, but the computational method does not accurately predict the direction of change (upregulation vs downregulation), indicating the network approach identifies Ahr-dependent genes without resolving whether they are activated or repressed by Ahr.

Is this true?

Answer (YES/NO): NO